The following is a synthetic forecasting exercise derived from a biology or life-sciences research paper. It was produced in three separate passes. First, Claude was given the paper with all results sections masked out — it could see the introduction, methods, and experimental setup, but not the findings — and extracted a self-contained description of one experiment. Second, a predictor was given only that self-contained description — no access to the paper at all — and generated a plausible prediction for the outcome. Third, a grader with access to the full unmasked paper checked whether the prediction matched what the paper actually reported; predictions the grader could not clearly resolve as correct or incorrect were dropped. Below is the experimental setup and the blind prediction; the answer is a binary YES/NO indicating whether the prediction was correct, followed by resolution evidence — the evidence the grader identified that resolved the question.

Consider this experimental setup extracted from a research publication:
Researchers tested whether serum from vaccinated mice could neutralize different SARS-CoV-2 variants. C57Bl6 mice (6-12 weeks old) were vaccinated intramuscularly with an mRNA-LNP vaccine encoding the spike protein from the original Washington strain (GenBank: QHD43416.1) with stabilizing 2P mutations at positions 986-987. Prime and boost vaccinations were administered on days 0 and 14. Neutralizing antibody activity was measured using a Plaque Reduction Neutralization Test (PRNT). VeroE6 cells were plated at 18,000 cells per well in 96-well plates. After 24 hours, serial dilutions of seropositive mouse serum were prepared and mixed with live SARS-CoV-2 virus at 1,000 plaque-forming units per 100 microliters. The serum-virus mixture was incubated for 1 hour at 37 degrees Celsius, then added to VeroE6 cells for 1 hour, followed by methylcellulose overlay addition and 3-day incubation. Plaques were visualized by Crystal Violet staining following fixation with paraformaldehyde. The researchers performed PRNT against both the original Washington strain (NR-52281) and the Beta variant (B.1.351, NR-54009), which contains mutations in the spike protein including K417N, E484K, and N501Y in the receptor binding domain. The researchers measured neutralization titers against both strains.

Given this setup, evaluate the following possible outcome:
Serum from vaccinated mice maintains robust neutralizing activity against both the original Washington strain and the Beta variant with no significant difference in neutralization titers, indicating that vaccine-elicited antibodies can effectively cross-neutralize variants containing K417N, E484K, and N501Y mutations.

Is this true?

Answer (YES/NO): NO